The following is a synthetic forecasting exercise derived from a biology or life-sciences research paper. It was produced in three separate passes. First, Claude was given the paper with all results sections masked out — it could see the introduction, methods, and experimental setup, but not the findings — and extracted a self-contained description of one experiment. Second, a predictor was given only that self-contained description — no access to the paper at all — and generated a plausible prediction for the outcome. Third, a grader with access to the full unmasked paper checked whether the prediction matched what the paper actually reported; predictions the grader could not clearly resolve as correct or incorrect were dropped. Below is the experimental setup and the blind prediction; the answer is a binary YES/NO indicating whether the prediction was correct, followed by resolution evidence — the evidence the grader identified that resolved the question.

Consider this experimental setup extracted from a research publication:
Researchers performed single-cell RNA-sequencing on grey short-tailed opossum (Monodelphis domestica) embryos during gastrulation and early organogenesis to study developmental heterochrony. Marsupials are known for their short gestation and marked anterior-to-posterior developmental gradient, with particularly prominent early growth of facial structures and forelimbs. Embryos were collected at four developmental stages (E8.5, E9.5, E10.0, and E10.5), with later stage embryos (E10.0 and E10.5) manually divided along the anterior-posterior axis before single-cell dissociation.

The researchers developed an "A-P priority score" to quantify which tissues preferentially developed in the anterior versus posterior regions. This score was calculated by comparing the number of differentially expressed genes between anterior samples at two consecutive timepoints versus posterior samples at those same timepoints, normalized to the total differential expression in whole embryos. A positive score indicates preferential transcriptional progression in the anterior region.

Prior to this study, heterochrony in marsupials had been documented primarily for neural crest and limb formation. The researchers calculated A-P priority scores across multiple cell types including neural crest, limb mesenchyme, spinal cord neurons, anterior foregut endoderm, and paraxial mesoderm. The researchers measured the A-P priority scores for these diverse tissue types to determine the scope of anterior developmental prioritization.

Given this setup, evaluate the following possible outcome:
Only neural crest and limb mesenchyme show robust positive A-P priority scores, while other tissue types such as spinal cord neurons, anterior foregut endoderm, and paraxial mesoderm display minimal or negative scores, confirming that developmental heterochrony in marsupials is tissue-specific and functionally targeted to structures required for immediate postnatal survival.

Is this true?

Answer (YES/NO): NO